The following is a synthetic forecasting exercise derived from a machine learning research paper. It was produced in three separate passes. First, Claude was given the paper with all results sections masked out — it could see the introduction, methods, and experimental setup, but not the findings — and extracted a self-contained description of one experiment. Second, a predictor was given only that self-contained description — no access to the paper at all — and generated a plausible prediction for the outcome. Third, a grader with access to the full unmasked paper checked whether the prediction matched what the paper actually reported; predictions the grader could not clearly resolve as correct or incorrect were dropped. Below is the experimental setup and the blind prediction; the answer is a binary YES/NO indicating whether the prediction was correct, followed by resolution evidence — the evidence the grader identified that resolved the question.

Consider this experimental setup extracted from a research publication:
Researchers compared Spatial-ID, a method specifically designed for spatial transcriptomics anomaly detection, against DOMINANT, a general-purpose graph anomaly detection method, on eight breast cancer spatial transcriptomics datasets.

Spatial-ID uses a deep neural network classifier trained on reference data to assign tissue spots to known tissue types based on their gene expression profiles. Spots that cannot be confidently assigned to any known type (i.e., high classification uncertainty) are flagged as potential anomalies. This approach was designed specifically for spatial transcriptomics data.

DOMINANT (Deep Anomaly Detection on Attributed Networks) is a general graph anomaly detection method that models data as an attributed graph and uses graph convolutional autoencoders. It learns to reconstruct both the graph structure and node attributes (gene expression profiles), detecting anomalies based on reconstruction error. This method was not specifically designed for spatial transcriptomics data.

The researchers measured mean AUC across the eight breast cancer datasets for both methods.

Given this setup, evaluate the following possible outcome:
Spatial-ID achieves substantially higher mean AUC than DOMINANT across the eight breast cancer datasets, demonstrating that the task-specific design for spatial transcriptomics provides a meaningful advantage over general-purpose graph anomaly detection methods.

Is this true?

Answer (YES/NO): NO